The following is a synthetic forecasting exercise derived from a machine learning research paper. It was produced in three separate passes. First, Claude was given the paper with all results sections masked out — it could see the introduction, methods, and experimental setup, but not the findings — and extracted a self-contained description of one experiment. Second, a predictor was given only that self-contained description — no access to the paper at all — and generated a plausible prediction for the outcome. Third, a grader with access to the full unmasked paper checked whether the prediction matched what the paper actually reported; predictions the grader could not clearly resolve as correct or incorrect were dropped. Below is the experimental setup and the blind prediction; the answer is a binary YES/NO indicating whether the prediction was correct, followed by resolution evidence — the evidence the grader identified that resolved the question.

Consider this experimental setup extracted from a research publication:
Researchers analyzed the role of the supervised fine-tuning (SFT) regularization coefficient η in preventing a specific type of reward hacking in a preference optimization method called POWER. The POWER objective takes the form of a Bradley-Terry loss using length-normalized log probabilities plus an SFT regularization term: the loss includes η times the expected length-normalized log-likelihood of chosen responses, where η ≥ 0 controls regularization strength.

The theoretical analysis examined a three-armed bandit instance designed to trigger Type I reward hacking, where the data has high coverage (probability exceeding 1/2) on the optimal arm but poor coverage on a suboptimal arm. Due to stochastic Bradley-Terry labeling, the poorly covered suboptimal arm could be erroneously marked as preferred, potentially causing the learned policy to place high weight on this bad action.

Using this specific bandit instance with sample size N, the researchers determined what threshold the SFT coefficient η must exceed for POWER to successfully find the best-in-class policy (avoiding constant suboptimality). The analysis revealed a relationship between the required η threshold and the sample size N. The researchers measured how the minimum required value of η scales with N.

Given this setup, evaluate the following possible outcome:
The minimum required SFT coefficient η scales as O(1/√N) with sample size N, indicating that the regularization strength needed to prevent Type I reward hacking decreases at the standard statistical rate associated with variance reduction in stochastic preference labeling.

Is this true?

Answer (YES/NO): NO